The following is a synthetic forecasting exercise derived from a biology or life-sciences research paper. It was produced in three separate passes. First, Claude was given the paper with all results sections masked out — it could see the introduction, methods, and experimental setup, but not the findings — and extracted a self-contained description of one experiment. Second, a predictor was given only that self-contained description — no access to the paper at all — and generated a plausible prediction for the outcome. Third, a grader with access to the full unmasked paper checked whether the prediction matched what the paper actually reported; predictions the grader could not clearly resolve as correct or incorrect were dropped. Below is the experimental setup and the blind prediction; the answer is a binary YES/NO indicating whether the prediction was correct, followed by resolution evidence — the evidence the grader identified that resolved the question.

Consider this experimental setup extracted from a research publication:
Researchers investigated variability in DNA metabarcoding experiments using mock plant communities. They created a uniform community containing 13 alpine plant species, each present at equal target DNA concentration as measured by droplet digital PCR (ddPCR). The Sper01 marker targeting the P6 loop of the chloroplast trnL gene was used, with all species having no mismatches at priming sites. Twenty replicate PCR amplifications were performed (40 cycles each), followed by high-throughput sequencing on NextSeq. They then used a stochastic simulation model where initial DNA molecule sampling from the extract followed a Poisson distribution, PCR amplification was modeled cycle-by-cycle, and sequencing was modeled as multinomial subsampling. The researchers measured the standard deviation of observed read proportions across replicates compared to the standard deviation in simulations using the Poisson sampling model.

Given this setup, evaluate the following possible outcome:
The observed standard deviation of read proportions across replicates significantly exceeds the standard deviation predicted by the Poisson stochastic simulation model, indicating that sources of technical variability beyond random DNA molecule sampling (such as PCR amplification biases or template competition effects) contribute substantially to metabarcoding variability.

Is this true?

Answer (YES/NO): YES